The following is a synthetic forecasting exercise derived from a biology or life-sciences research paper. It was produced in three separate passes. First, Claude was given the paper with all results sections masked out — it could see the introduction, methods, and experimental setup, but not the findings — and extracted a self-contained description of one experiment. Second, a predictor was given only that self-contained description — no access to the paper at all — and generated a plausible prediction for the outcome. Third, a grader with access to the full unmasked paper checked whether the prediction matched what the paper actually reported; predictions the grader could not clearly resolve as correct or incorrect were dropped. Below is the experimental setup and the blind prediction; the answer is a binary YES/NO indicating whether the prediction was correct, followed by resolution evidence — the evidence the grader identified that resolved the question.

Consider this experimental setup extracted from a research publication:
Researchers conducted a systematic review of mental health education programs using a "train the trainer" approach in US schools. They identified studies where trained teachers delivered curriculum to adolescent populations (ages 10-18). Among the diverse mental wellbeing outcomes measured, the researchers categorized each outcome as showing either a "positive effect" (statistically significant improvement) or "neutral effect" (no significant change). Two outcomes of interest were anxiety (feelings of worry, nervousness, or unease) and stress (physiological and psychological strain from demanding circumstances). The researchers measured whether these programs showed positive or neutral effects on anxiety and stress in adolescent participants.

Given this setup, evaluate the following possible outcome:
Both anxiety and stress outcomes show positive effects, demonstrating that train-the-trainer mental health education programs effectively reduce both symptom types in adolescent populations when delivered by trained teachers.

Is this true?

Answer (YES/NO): NO